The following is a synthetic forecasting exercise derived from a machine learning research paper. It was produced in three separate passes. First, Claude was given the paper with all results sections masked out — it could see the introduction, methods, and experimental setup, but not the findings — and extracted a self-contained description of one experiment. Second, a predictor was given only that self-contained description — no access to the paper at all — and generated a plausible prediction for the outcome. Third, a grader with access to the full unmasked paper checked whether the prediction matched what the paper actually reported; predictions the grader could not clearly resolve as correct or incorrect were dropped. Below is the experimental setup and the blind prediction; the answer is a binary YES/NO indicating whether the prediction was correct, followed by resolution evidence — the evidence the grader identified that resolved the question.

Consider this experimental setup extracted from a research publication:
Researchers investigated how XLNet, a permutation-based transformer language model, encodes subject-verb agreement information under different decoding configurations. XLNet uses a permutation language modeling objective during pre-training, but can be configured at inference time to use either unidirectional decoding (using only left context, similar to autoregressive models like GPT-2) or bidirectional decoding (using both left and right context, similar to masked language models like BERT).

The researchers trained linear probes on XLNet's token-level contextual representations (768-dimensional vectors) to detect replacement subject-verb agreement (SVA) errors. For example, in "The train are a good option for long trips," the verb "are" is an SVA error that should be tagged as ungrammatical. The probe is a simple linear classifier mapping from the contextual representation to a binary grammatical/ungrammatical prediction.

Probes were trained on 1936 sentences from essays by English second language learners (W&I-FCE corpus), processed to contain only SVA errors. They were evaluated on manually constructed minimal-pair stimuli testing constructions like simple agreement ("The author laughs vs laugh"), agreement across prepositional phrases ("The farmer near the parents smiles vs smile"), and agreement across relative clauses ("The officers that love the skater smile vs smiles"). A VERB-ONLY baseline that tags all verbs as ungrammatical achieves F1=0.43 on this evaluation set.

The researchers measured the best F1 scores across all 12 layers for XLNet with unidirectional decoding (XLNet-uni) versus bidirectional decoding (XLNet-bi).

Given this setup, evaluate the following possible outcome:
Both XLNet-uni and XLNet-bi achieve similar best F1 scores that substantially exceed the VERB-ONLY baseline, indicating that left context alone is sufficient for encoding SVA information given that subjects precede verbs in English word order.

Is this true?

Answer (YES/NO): NO